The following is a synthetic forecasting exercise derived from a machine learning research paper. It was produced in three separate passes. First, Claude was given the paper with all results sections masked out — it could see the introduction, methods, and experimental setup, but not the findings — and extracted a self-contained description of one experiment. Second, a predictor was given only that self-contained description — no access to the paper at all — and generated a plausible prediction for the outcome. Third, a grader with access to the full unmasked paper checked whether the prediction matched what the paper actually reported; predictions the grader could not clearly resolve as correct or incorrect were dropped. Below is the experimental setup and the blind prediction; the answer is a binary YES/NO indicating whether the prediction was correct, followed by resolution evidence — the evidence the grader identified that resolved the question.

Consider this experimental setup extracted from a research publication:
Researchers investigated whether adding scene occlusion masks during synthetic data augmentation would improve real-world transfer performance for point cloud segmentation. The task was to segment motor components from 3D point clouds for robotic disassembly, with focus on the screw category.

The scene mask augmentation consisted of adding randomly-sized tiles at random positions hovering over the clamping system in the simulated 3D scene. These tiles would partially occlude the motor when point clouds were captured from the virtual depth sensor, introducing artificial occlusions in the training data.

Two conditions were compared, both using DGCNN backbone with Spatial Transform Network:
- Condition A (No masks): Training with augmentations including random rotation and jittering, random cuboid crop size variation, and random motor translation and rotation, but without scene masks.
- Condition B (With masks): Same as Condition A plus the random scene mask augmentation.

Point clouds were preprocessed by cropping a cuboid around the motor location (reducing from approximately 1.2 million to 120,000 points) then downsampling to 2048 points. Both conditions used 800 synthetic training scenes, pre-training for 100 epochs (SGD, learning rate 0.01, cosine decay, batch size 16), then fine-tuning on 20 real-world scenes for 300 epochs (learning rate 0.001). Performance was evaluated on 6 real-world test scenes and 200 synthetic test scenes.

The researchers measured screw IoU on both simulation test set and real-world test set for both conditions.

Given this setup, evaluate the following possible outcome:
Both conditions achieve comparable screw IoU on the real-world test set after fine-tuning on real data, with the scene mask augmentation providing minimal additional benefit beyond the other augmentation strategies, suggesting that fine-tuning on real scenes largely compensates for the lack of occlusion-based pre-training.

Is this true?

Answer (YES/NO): YES